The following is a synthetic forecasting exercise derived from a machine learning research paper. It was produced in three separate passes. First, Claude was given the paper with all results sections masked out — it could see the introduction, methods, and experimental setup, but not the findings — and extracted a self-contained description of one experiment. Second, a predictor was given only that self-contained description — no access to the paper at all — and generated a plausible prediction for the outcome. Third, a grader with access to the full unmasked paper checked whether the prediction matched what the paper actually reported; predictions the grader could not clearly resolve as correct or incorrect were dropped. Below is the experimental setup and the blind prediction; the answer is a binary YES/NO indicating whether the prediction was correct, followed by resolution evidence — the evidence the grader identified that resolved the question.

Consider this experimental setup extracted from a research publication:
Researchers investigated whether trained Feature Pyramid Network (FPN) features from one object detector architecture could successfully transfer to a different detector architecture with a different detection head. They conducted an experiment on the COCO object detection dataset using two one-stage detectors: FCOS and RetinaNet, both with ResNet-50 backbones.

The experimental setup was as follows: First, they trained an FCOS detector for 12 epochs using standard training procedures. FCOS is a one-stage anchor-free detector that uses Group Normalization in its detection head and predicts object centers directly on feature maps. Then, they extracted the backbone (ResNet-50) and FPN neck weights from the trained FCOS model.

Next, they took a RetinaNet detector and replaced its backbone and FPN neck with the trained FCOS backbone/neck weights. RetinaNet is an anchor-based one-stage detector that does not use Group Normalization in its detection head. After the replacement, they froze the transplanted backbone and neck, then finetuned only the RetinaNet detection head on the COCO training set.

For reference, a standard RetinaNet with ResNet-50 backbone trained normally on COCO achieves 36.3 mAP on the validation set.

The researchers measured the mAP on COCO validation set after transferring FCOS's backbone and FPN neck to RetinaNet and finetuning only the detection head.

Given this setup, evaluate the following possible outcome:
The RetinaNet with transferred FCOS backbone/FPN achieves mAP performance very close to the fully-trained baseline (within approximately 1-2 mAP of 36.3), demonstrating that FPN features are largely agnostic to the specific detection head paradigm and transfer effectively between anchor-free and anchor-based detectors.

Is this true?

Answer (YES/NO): NO